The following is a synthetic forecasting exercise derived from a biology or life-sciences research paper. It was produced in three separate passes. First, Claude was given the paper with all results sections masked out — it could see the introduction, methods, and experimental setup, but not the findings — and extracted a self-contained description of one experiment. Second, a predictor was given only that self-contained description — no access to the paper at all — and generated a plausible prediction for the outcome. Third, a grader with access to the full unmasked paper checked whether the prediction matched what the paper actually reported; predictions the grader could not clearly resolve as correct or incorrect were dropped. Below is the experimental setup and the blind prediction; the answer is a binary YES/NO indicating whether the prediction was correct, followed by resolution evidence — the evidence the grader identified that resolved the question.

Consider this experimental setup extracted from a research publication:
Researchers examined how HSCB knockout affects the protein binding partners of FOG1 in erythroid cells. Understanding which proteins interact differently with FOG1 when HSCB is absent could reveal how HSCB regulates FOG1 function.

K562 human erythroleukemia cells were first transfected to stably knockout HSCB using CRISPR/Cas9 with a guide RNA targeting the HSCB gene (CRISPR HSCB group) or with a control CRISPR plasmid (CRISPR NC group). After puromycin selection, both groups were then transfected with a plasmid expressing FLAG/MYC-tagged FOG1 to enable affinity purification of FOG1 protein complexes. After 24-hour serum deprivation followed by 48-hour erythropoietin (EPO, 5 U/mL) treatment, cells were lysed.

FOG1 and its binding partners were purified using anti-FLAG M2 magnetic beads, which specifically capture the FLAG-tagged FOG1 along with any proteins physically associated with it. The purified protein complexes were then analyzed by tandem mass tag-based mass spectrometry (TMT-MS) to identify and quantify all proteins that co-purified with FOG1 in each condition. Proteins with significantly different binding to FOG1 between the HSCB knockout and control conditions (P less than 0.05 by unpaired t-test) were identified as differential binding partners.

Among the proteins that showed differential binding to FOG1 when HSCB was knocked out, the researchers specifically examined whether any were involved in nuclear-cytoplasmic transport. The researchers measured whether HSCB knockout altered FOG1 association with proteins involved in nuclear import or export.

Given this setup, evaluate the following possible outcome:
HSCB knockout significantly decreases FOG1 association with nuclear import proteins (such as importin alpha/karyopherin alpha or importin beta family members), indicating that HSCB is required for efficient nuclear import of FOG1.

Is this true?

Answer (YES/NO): NO